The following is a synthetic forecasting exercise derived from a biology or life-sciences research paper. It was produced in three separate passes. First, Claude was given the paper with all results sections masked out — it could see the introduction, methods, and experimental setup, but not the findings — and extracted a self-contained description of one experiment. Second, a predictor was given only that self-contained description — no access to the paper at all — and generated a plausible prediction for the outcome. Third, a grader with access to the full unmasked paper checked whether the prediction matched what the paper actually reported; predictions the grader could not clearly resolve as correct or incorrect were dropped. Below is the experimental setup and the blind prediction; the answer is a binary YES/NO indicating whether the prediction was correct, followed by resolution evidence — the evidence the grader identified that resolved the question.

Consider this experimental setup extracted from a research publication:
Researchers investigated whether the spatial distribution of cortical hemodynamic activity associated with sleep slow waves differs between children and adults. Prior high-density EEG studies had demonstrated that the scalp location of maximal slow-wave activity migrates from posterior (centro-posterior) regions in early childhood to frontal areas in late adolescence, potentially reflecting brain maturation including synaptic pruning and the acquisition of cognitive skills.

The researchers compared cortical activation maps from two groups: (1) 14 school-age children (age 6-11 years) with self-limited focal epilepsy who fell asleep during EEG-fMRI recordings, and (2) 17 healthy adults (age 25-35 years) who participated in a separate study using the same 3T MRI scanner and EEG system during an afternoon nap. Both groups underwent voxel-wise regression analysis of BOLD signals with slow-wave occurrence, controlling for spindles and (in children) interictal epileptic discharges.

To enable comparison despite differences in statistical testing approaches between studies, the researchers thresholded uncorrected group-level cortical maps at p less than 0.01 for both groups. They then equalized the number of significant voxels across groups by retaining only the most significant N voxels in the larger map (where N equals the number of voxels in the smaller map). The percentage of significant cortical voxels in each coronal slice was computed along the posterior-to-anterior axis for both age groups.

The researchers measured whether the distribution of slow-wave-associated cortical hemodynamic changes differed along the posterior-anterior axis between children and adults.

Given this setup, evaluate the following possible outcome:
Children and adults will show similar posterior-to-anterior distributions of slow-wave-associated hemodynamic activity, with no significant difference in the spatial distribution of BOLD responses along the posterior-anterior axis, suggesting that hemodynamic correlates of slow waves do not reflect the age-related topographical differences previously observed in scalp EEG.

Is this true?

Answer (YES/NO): NO